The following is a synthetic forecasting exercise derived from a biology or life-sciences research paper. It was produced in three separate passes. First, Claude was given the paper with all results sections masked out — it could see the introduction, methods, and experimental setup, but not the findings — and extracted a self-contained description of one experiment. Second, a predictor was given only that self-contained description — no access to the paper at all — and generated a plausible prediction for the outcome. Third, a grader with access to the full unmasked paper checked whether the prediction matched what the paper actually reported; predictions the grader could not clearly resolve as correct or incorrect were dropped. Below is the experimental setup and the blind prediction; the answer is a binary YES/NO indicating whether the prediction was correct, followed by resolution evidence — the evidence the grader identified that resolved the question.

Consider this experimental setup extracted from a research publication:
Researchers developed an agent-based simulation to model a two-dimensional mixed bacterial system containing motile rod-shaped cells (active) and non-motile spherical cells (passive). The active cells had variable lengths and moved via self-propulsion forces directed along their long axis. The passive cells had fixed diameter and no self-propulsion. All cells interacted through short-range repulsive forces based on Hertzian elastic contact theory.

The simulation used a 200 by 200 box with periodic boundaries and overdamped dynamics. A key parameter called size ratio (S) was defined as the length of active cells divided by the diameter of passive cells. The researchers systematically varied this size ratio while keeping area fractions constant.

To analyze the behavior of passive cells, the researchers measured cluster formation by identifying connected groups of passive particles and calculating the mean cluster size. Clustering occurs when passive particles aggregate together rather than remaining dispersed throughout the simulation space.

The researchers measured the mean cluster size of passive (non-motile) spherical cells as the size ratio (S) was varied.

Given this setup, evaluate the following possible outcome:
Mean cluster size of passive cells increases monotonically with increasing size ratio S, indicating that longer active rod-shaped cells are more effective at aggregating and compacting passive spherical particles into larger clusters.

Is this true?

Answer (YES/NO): YES